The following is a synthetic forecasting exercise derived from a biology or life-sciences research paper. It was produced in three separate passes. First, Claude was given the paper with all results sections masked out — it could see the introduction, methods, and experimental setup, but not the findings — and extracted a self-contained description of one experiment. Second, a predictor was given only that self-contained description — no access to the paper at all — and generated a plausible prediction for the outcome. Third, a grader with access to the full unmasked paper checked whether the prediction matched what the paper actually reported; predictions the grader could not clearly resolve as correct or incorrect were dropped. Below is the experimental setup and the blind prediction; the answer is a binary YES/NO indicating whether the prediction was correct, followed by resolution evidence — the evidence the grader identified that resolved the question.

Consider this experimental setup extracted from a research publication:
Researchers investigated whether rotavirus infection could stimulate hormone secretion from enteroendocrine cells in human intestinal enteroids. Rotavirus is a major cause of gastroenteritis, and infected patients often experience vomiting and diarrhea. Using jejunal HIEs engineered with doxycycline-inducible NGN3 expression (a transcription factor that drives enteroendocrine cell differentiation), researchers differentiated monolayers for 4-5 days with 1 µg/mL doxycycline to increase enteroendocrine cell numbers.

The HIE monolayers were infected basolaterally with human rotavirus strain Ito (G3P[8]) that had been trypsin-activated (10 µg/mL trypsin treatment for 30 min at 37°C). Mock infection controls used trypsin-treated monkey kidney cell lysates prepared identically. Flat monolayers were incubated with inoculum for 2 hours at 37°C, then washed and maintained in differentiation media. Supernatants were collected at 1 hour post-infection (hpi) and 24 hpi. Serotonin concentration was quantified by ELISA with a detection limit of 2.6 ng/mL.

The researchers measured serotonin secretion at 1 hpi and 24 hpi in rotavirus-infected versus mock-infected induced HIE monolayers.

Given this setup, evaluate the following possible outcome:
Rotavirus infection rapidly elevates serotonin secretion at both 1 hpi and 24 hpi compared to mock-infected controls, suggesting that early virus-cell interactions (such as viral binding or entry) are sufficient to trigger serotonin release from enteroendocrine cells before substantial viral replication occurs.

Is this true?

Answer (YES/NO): NO